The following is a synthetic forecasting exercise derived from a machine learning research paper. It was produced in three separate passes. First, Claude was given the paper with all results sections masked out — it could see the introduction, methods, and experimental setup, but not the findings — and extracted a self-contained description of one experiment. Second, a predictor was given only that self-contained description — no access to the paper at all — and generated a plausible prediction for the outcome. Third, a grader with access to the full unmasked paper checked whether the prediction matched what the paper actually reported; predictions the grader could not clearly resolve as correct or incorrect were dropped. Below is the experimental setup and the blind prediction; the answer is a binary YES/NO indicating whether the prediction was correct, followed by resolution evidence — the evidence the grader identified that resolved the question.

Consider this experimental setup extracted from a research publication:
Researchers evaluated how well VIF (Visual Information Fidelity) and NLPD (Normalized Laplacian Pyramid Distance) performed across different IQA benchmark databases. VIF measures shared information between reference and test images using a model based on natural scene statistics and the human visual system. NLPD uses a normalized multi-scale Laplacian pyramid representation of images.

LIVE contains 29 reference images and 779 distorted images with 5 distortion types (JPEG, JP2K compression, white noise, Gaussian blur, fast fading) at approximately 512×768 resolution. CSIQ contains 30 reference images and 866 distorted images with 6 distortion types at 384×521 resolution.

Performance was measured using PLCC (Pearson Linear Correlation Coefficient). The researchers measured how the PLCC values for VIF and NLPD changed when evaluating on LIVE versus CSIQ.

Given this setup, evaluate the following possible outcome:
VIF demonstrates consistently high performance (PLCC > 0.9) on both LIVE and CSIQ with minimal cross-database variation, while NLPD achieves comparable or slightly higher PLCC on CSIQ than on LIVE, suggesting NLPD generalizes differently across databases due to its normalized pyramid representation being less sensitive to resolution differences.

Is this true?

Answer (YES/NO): NO